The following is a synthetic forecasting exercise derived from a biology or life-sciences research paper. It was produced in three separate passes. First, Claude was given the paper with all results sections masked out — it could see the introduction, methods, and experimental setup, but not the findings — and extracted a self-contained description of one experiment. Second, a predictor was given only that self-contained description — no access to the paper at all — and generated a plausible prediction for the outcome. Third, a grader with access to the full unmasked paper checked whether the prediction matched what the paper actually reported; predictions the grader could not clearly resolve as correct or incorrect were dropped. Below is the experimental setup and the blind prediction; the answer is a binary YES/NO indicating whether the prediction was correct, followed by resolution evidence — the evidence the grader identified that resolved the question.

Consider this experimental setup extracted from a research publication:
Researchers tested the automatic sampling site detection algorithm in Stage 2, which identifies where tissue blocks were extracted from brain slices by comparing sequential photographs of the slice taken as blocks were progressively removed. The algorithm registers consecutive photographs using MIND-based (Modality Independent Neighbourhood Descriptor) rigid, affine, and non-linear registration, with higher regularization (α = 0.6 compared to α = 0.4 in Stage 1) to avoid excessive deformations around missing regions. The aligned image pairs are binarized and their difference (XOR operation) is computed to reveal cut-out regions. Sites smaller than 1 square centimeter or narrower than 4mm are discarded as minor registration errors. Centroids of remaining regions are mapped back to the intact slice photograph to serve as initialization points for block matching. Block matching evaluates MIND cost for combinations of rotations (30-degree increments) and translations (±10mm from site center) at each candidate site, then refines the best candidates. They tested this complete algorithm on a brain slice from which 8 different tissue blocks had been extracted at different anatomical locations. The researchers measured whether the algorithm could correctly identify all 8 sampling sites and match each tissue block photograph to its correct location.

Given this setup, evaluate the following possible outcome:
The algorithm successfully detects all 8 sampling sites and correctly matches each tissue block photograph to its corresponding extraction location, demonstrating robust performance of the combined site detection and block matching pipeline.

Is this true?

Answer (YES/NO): YES